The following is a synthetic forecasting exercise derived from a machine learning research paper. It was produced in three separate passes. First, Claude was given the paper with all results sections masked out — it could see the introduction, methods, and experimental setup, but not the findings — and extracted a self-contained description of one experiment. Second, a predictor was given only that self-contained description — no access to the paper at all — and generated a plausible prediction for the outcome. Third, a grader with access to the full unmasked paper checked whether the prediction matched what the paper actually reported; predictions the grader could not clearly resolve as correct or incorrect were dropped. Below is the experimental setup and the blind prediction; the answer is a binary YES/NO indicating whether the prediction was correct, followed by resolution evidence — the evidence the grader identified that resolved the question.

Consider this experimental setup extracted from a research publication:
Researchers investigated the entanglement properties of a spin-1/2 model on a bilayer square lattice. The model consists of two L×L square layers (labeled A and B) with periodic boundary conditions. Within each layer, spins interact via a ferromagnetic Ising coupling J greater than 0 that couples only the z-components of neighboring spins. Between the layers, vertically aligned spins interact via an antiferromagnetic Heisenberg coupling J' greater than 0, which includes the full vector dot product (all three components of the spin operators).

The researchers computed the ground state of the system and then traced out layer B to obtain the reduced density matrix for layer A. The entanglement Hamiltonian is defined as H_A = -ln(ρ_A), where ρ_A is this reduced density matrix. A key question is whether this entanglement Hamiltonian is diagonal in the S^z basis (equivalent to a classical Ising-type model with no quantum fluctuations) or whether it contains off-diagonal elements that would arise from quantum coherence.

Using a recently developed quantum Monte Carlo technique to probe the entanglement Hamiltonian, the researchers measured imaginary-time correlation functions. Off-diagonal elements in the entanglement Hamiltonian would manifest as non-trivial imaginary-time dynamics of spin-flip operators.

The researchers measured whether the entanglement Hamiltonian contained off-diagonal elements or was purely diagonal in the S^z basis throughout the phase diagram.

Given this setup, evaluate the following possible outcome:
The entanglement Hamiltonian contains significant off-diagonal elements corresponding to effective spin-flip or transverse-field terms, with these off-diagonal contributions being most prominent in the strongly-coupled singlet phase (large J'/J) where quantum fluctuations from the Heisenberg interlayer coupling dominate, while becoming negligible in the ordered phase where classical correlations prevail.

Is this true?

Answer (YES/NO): NO